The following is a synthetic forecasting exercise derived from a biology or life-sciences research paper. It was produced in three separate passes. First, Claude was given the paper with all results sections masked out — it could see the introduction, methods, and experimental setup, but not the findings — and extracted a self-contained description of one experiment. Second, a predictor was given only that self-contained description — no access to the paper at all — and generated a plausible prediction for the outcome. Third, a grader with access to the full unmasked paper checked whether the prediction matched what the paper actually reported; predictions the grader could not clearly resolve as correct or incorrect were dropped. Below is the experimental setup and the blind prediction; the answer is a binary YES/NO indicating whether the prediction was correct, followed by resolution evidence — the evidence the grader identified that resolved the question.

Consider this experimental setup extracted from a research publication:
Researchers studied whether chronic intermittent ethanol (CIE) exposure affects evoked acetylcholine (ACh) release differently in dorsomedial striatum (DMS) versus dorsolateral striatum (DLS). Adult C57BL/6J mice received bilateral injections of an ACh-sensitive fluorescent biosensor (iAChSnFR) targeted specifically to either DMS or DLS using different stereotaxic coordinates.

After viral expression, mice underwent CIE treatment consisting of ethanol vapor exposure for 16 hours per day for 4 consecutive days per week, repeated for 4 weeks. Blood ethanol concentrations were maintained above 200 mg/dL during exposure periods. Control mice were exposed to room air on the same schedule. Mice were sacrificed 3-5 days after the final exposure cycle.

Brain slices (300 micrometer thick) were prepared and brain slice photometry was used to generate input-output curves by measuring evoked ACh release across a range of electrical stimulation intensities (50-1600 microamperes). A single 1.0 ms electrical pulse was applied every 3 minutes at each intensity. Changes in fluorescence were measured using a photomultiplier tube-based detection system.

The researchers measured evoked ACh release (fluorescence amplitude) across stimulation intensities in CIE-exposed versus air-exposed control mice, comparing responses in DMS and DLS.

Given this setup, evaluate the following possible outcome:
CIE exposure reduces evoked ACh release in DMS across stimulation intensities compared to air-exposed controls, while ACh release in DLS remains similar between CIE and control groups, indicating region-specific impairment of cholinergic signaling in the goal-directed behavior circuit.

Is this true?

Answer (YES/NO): YES